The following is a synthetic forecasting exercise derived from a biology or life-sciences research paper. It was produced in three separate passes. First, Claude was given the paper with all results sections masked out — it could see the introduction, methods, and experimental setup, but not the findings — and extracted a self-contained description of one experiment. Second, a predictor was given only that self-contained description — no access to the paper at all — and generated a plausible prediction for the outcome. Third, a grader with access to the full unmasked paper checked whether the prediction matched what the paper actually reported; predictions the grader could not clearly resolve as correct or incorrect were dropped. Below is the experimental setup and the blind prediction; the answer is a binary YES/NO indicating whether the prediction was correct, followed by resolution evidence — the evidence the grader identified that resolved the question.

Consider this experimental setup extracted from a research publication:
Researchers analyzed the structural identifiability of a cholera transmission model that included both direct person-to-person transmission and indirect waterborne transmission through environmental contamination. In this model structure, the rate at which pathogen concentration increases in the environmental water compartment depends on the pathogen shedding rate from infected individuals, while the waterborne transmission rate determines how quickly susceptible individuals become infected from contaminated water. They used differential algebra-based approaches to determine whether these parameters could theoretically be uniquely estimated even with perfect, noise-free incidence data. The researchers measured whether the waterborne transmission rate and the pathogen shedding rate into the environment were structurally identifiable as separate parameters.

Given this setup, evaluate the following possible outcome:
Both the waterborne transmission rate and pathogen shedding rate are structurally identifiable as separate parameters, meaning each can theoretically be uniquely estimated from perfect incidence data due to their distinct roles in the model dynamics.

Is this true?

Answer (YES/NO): NO